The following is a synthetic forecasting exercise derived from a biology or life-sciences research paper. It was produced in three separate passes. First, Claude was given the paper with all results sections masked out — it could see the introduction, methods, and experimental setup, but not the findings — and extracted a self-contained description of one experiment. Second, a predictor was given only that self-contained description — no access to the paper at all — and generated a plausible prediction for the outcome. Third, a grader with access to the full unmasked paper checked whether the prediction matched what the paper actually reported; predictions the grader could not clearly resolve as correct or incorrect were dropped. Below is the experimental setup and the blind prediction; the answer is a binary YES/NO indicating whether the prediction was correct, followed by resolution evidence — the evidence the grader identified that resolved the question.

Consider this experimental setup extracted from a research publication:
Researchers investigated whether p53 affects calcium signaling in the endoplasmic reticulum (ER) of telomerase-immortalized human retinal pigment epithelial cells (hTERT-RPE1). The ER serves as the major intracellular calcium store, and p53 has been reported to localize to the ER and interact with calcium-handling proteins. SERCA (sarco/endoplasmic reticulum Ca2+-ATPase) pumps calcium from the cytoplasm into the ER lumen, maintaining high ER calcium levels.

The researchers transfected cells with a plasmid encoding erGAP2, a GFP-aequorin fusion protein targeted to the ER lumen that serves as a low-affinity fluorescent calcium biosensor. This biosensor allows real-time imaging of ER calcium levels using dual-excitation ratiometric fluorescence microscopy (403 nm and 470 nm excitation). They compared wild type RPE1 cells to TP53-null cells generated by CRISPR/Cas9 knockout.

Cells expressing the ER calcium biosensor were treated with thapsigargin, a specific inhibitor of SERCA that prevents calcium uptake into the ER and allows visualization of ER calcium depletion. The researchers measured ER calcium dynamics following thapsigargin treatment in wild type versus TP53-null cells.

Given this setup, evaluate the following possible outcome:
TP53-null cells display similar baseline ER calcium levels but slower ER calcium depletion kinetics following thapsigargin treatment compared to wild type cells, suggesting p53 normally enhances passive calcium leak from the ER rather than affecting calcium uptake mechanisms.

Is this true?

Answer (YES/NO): NO